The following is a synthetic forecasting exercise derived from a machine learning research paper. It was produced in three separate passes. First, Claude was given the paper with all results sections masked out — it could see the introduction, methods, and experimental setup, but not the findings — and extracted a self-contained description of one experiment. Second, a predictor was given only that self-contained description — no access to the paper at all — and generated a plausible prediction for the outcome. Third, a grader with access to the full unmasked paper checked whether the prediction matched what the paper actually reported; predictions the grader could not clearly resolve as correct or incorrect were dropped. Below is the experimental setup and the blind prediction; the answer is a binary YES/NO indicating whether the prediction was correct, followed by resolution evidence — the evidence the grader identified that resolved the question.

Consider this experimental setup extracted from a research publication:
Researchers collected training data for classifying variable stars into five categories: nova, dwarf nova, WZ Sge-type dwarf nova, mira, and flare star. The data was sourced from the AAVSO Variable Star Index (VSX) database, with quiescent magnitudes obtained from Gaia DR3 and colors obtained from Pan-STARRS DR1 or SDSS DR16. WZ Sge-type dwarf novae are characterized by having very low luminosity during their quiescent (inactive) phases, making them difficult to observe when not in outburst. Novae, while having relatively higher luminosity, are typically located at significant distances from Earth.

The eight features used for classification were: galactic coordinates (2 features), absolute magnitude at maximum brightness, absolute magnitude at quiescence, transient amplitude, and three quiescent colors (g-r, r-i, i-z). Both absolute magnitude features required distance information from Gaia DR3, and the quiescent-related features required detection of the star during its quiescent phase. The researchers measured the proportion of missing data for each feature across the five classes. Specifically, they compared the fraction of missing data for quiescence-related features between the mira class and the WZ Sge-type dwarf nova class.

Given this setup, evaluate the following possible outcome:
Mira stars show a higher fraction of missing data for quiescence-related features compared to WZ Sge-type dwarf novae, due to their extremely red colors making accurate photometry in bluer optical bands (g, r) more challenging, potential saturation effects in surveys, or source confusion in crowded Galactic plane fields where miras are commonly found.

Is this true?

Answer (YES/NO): NO